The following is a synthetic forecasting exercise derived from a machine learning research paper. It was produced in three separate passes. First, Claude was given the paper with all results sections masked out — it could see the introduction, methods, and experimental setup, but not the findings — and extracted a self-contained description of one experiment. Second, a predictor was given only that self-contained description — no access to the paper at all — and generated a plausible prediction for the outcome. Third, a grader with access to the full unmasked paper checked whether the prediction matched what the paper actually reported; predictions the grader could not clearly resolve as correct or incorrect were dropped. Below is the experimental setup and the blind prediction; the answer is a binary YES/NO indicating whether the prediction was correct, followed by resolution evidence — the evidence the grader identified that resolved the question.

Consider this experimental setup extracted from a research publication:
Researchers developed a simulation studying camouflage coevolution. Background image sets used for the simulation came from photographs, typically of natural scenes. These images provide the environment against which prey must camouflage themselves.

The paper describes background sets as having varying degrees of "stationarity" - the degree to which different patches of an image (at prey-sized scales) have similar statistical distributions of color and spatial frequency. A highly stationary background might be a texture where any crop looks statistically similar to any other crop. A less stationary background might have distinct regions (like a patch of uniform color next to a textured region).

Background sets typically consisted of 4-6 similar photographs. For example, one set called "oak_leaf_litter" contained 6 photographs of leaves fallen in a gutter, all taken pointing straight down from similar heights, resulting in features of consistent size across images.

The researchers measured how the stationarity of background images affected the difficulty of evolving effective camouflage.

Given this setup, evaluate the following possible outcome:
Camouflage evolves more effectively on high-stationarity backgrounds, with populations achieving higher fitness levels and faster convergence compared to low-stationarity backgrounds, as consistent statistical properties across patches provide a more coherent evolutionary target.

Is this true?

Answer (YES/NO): YES